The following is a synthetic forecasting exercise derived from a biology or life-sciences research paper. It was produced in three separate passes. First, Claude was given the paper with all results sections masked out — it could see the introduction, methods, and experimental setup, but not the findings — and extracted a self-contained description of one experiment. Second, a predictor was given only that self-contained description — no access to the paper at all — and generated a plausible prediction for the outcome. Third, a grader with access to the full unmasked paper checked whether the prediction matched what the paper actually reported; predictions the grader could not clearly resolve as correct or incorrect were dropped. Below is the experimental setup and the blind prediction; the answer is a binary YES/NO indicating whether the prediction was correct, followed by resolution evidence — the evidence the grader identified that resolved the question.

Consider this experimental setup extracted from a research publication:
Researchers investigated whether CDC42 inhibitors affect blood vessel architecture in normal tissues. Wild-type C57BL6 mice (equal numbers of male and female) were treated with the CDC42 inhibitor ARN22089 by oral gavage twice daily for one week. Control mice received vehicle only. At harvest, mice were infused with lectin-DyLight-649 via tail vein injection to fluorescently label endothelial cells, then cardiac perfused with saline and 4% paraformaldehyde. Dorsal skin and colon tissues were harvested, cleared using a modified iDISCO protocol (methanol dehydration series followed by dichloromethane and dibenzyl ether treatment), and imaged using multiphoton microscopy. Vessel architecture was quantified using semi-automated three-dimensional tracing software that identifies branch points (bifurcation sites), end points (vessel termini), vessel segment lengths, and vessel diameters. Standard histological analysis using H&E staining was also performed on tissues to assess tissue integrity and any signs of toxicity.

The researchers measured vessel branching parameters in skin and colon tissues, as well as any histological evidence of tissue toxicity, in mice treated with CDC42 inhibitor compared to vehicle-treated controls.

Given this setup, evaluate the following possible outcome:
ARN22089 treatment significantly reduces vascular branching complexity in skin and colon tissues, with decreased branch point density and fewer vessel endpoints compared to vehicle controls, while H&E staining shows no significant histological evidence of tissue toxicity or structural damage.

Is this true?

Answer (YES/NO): YES